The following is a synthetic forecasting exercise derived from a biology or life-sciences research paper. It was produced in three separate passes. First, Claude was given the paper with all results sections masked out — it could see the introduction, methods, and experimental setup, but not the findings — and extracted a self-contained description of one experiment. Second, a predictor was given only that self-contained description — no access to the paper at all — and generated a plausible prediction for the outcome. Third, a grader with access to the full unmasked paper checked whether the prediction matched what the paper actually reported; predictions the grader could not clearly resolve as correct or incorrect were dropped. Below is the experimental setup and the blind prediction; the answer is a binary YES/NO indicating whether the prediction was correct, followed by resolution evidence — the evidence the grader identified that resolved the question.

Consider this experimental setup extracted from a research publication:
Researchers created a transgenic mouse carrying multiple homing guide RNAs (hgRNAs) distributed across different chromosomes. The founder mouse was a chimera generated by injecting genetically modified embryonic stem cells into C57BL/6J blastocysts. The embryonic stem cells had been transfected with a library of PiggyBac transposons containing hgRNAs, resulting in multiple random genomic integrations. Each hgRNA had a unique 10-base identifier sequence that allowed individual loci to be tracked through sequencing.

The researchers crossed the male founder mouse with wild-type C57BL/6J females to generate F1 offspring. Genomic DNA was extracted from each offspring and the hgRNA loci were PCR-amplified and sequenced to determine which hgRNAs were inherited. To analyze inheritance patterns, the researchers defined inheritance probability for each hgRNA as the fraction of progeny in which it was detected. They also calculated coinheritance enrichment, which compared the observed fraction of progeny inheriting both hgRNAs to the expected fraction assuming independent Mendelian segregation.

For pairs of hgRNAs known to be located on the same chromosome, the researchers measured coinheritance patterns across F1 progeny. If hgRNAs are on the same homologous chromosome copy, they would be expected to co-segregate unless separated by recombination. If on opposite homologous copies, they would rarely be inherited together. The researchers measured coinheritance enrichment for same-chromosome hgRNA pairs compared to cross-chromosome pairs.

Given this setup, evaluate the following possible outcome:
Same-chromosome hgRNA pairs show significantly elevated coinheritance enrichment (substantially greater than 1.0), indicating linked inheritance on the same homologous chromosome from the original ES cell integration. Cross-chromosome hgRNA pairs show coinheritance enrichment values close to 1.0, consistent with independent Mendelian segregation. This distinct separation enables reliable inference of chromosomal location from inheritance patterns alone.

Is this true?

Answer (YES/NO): NO